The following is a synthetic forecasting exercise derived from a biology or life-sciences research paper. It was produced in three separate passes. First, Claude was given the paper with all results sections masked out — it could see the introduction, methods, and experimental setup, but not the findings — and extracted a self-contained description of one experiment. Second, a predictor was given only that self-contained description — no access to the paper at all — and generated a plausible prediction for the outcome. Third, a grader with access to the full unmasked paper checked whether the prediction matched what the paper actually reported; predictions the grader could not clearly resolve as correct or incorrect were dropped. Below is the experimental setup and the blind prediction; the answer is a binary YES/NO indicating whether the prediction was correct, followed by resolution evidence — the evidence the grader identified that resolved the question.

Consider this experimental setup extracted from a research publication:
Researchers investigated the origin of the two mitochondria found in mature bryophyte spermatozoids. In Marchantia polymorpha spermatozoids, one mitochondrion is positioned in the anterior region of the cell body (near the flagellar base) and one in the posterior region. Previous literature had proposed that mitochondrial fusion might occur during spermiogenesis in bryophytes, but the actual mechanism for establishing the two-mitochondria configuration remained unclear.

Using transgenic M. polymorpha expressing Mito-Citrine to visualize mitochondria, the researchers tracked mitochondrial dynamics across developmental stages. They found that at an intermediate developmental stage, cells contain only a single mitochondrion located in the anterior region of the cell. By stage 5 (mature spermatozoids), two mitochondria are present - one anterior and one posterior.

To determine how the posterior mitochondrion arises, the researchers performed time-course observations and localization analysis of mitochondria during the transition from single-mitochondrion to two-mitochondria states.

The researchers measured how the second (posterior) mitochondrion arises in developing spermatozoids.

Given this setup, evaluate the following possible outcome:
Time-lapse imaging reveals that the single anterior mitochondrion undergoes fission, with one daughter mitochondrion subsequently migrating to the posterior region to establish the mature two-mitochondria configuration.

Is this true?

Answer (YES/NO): NO